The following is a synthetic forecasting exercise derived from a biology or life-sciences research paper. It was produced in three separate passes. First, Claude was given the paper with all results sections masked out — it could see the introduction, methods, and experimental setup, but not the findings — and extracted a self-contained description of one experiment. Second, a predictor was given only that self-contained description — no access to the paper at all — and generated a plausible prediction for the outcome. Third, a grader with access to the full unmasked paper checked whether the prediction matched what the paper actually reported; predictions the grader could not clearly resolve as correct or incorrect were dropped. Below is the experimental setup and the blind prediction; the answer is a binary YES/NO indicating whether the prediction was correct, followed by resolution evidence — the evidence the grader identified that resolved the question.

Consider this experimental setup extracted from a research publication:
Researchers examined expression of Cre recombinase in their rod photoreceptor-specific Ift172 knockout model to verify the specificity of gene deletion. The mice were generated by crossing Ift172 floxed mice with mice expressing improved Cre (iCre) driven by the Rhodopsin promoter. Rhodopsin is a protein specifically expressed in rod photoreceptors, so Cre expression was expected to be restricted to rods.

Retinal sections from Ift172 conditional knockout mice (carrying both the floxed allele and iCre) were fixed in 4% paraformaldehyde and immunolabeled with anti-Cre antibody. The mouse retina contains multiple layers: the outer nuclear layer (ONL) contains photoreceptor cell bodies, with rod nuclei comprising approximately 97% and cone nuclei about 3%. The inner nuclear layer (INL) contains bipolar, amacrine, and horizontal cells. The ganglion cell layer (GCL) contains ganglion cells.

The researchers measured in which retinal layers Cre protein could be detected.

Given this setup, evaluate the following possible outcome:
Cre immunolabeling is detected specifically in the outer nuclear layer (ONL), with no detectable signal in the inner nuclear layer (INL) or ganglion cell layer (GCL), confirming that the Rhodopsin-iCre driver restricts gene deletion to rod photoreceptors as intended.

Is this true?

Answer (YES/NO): YES